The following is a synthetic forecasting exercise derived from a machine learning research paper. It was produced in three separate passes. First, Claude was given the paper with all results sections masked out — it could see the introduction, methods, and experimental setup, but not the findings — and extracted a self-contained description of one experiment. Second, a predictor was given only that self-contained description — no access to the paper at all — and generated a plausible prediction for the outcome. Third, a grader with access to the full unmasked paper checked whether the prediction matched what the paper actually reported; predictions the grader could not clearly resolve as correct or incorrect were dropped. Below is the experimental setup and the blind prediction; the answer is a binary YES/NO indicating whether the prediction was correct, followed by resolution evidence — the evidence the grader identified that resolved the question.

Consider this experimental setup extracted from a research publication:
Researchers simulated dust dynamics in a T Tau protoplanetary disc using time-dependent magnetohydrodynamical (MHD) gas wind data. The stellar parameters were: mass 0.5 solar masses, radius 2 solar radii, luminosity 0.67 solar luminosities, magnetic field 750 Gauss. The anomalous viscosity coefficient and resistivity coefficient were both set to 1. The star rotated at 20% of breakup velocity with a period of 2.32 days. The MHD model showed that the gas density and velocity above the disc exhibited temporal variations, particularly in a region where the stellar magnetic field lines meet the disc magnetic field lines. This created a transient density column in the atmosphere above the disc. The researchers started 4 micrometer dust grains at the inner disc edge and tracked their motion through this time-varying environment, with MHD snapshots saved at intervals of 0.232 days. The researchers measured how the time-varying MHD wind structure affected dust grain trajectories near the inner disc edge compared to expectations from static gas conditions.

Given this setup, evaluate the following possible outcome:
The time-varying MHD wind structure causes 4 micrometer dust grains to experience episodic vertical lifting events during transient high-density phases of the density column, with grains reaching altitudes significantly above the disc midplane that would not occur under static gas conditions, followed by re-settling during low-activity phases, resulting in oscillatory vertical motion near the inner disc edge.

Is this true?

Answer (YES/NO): NO